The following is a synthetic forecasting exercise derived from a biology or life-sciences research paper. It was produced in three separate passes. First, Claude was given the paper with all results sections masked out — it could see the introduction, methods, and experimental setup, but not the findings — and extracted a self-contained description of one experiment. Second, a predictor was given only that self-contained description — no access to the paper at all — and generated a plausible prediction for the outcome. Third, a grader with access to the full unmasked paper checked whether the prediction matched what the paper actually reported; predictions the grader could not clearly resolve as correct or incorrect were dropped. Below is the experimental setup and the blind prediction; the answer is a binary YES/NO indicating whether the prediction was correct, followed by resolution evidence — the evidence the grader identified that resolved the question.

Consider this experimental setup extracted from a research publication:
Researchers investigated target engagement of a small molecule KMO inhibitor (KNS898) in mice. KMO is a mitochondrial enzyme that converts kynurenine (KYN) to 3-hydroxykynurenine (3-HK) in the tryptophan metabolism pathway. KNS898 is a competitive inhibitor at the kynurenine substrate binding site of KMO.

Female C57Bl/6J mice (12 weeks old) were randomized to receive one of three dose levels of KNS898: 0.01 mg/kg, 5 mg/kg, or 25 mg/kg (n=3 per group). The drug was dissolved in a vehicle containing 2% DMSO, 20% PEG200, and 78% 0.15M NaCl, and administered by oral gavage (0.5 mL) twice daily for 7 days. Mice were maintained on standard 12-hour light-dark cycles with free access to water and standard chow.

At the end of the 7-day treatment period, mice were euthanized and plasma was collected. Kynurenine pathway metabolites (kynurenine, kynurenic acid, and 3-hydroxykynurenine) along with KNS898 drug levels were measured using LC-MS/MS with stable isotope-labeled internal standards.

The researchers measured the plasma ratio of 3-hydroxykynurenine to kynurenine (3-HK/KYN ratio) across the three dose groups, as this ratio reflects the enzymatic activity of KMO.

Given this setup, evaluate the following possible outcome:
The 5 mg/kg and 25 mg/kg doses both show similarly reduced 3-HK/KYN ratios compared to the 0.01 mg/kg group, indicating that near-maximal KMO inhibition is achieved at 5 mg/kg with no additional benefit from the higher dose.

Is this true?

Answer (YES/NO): NO